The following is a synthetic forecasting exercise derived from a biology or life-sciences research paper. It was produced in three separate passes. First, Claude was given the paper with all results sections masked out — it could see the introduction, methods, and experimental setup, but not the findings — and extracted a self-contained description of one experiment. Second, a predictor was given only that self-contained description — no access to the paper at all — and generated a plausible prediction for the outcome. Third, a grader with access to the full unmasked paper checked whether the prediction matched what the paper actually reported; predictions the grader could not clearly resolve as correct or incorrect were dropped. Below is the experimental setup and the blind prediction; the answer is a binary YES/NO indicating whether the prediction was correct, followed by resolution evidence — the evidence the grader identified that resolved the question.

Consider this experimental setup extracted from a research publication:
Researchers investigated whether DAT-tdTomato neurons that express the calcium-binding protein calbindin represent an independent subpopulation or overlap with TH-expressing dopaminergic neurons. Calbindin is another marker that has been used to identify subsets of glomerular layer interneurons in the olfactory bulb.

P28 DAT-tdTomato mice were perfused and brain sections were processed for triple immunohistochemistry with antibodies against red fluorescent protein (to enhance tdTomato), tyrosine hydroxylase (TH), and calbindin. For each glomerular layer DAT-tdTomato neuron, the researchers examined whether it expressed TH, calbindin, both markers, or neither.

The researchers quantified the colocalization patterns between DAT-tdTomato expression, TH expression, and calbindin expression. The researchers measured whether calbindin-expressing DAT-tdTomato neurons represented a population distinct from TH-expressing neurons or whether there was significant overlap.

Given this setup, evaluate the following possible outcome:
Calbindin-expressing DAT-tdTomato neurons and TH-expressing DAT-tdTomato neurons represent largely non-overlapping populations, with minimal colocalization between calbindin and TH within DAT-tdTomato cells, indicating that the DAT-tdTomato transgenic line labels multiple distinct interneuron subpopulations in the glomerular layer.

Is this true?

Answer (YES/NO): NO